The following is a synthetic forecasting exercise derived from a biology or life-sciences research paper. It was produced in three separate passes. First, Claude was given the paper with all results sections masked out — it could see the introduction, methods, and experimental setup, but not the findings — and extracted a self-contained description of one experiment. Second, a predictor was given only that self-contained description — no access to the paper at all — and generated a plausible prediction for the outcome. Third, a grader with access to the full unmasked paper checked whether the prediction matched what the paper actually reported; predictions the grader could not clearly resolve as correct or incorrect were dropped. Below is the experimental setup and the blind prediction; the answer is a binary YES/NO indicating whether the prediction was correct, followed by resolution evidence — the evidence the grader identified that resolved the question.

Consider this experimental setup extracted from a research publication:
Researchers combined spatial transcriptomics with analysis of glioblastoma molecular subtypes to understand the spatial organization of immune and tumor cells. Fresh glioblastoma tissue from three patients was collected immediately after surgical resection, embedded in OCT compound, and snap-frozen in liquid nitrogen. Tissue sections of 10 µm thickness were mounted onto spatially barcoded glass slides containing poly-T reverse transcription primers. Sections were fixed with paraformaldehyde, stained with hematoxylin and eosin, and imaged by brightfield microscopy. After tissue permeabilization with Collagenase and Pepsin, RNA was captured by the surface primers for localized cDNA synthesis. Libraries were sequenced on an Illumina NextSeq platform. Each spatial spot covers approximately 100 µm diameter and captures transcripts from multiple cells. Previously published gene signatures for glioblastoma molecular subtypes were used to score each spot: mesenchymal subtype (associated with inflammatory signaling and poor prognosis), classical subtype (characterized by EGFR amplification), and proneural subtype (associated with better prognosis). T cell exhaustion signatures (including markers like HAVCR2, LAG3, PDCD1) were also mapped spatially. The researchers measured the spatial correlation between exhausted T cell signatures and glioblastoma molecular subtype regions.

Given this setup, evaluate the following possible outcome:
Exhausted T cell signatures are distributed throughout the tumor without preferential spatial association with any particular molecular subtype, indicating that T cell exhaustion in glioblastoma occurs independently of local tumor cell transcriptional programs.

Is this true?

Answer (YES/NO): NO